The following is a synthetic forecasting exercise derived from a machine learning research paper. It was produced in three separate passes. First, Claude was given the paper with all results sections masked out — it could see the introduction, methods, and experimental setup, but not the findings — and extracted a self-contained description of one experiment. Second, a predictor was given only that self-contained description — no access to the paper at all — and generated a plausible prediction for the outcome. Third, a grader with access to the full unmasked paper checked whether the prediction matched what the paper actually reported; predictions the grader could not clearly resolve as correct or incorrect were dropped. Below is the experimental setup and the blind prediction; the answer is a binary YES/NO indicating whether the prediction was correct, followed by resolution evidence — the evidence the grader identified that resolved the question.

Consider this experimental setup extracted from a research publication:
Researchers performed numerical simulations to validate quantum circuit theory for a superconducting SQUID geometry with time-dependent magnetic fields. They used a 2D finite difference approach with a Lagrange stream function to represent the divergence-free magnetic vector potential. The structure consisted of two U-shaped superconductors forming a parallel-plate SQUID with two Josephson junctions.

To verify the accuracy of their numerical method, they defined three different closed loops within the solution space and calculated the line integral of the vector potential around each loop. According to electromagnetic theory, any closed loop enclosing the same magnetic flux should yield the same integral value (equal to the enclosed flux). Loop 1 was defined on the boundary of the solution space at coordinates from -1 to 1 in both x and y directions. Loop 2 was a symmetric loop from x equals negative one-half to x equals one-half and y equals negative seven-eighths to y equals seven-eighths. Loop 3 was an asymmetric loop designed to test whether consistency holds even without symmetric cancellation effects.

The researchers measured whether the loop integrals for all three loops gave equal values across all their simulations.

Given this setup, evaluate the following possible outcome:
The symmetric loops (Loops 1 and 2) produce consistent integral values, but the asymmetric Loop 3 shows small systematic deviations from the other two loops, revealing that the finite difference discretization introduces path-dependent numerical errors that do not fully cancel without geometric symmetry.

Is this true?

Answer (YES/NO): NO